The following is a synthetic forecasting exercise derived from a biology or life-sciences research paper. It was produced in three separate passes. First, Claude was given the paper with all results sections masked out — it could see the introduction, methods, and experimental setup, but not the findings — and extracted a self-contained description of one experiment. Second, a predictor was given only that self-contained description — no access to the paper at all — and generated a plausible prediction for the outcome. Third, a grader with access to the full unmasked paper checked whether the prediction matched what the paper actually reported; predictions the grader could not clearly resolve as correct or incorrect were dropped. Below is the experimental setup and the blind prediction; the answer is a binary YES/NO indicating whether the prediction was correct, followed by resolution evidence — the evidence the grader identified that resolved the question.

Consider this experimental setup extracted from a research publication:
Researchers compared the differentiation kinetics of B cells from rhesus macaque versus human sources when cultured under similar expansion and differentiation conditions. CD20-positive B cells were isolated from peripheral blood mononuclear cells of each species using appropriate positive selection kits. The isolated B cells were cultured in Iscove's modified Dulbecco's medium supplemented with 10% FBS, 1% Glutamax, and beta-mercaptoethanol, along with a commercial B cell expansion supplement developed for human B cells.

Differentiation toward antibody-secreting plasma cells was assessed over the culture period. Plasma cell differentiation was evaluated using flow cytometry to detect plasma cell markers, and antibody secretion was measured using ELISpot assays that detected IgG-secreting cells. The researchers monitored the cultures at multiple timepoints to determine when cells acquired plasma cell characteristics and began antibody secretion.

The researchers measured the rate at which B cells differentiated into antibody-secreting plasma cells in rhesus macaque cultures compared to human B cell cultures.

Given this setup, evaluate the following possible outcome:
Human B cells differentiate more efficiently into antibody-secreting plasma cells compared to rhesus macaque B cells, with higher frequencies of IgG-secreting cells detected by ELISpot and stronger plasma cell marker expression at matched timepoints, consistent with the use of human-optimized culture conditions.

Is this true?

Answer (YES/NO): NO